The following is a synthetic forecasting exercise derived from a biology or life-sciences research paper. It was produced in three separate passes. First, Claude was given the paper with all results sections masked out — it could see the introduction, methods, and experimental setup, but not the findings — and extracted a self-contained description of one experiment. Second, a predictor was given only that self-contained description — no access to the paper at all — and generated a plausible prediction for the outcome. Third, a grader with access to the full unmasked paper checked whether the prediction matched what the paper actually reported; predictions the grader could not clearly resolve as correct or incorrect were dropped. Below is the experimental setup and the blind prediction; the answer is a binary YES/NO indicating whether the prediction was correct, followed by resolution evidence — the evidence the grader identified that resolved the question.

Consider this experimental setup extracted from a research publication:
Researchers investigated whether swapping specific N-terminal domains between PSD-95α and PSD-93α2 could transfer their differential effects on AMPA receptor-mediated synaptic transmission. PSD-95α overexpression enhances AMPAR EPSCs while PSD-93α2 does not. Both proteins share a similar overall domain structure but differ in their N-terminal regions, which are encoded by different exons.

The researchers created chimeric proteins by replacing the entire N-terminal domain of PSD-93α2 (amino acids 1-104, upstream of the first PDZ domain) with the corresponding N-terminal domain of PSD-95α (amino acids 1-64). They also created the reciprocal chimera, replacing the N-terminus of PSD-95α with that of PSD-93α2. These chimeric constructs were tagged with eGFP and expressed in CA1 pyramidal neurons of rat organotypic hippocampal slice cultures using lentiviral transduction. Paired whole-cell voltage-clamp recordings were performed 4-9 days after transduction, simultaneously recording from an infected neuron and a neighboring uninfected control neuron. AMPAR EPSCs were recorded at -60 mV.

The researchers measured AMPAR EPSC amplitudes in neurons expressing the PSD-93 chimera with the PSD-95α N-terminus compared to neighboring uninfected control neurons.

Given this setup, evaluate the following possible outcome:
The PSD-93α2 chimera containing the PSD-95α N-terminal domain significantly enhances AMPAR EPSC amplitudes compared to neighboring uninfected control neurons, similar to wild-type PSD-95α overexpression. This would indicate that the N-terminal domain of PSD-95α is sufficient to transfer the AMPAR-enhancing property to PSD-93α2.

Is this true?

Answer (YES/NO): NO